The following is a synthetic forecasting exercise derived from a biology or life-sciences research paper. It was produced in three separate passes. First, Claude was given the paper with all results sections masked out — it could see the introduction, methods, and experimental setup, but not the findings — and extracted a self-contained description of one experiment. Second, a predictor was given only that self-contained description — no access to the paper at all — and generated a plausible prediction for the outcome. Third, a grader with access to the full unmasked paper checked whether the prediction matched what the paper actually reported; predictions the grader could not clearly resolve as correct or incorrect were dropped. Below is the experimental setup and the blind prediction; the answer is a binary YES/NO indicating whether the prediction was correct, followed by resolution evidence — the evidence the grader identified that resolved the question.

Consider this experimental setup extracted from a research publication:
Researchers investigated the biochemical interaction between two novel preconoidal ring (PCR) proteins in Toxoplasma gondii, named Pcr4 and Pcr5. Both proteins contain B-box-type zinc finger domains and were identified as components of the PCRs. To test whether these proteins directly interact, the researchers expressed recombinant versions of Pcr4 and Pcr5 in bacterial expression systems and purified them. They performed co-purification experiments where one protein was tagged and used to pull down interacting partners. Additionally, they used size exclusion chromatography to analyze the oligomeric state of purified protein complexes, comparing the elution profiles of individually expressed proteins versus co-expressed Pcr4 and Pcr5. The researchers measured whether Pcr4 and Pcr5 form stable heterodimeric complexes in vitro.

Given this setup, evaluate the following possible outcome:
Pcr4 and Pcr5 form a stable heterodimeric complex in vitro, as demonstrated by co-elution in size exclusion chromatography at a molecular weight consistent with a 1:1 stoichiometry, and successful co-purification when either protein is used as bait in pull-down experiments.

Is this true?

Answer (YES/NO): NO